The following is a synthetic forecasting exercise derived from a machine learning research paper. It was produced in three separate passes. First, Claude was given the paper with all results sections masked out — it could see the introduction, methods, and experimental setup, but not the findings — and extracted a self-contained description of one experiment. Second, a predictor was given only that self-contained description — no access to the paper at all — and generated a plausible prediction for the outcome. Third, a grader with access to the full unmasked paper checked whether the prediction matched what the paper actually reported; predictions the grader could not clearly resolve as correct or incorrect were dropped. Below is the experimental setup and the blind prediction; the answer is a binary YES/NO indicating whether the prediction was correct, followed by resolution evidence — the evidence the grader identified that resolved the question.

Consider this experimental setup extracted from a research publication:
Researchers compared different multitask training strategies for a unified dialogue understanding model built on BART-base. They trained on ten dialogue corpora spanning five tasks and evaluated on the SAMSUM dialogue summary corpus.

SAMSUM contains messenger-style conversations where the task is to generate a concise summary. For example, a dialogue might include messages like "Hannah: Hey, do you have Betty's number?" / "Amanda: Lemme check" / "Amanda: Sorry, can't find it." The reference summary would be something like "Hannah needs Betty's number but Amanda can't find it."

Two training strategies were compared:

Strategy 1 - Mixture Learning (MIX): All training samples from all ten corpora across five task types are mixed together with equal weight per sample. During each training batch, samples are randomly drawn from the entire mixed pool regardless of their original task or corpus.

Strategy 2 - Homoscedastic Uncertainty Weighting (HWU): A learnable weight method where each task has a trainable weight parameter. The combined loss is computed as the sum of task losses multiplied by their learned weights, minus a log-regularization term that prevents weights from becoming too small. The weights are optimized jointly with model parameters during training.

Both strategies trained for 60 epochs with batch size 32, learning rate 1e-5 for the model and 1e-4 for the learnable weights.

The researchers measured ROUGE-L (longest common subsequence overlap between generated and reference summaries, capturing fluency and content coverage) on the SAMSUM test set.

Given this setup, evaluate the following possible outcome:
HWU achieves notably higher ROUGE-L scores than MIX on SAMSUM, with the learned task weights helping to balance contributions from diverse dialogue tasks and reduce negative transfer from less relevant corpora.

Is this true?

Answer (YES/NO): NO